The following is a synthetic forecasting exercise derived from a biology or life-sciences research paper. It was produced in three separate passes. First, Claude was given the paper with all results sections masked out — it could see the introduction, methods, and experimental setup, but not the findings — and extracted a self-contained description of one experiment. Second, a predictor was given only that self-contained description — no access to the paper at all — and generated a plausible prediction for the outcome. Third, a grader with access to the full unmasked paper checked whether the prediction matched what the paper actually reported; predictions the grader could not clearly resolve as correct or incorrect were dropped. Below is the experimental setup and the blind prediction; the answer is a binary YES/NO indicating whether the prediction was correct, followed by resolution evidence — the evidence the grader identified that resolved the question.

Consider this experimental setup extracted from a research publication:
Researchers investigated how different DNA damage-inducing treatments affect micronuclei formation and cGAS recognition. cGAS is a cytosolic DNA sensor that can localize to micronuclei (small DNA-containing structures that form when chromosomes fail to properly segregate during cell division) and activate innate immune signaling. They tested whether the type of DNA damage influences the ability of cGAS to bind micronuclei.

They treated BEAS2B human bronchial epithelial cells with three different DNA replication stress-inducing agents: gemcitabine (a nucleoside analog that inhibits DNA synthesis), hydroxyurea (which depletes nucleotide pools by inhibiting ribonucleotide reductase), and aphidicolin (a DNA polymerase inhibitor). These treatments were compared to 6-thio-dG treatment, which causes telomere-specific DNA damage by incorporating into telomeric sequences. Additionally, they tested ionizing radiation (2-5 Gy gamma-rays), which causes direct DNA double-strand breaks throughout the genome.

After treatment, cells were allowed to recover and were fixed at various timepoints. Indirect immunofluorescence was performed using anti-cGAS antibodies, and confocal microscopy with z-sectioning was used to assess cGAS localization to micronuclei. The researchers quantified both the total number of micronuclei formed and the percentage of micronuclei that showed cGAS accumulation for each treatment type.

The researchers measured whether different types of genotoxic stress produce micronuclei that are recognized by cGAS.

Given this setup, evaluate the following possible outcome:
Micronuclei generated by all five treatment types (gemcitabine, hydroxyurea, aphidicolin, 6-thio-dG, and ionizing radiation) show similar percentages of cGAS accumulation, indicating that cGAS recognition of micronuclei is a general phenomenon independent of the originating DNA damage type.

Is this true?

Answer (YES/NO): NO